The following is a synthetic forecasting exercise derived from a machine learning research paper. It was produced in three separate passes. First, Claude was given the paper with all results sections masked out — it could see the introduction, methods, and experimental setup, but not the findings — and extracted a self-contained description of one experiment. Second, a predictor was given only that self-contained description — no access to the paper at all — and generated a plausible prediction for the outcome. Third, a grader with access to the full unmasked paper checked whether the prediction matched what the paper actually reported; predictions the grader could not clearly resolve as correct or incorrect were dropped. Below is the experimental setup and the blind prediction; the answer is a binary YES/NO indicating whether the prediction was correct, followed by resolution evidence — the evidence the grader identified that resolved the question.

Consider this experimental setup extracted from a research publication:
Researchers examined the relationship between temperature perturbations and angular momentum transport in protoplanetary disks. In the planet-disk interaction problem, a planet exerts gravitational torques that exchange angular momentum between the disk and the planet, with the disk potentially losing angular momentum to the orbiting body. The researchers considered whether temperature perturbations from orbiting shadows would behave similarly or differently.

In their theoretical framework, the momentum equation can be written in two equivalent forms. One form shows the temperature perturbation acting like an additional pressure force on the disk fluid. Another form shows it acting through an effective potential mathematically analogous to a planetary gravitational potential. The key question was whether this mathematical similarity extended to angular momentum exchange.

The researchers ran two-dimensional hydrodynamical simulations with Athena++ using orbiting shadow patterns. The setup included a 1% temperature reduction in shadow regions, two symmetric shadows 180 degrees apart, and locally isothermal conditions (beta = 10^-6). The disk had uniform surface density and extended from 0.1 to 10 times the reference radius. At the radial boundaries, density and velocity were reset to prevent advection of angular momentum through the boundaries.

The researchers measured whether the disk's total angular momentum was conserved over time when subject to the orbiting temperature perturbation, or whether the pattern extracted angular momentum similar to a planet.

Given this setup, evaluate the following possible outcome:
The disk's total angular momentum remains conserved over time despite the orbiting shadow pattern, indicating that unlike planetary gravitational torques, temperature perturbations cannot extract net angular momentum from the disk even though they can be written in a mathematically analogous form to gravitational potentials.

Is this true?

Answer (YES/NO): YES